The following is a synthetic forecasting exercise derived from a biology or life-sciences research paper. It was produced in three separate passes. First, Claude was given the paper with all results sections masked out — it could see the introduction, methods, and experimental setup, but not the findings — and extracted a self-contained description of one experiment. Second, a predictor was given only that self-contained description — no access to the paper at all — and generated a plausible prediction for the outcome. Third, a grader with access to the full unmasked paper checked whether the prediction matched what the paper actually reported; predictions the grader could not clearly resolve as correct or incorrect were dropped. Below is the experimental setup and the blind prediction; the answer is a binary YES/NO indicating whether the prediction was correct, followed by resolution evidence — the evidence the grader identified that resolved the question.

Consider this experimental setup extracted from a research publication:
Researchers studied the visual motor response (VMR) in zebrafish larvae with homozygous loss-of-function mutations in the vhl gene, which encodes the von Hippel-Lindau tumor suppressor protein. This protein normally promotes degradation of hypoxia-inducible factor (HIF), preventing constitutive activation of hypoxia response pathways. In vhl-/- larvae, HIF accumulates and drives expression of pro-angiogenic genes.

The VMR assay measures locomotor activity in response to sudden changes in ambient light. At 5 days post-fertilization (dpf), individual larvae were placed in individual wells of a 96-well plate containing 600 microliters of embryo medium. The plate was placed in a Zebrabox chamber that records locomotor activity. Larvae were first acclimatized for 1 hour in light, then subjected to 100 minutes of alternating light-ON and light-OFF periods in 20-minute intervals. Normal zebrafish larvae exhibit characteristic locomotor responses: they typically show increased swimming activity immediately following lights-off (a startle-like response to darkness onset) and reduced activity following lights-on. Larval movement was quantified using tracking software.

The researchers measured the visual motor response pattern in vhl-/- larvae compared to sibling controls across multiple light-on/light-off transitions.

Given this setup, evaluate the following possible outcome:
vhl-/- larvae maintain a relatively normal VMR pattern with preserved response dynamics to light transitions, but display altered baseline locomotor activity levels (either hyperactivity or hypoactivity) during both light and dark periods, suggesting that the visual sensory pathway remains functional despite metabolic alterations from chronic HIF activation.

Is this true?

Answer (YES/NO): NO